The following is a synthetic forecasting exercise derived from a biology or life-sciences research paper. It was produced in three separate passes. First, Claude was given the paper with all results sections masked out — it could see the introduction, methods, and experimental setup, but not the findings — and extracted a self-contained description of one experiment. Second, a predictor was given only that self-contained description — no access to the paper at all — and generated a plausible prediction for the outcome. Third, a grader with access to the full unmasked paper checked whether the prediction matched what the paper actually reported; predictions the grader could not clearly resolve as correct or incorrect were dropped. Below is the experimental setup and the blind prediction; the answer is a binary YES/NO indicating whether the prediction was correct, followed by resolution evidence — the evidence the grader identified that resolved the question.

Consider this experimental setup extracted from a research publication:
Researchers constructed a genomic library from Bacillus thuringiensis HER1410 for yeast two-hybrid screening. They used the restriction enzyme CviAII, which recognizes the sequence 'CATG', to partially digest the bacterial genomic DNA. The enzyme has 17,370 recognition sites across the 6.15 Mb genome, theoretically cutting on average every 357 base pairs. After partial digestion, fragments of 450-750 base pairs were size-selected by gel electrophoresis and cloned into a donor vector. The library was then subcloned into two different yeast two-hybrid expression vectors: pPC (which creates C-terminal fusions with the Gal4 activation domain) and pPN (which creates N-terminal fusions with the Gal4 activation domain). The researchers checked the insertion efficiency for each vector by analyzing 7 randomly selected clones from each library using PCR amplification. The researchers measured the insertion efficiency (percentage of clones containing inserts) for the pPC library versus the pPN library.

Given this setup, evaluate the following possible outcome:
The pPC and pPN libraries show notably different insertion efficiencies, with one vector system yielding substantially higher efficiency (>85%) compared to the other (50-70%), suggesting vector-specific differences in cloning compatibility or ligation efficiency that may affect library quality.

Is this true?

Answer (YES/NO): NO